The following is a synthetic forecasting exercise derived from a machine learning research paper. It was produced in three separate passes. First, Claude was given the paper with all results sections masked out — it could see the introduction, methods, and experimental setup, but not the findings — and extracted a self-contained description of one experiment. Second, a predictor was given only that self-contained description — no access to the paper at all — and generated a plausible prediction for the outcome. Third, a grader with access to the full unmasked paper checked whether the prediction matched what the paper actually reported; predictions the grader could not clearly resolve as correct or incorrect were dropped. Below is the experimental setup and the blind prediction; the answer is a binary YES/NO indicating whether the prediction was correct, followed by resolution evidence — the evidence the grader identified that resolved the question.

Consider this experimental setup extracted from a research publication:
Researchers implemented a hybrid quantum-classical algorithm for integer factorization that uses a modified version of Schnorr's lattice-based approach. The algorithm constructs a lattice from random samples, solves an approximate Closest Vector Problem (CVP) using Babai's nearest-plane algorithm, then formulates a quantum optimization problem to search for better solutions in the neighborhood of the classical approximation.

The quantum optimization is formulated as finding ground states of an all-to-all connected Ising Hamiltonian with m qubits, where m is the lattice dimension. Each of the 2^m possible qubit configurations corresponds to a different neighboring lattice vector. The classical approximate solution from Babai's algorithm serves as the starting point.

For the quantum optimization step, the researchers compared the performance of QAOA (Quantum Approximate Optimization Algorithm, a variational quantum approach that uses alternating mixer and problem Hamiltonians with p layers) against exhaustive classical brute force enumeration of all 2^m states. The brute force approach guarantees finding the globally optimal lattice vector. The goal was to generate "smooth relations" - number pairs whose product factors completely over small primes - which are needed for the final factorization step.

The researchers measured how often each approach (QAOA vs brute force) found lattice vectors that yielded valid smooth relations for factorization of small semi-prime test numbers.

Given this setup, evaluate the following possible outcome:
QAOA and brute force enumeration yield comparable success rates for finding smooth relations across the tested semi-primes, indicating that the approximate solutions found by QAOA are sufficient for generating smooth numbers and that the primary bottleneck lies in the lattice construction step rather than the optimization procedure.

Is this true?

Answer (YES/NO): NO